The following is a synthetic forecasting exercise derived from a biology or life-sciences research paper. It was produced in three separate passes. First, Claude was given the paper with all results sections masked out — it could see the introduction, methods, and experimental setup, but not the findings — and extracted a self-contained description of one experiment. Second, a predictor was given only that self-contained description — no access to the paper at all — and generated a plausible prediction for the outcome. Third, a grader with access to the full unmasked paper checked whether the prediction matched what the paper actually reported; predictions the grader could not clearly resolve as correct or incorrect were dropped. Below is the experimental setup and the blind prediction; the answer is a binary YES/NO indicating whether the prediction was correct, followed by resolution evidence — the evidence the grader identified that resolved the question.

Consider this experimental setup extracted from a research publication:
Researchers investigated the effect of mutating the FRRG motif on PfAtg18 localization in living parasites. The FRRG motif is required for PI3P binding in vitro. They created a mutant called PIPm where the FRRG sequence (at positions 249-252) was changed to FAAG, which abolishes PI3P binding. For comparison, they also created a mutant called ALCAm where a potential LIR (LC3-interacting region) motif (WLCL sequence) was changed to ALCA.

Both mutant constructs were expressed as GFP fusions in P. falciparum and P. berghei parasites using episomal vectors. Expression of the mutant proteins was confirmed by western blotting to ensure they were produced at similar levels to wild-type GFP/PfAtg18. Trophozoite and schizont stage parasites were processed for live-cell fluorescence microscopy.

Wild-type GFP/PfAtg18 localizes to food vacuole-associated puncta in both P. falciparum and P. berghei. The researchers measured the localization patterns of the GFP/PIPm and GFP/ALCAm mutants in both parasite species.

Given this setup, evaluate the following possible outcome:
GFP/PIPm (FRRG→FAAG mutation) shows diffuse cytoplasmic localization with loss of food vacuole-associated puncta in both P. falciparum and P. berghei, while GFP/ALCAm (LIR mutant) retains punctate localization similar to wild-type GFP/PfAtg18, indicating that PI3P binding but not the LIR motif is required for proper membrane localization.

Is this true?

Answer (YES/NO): NO